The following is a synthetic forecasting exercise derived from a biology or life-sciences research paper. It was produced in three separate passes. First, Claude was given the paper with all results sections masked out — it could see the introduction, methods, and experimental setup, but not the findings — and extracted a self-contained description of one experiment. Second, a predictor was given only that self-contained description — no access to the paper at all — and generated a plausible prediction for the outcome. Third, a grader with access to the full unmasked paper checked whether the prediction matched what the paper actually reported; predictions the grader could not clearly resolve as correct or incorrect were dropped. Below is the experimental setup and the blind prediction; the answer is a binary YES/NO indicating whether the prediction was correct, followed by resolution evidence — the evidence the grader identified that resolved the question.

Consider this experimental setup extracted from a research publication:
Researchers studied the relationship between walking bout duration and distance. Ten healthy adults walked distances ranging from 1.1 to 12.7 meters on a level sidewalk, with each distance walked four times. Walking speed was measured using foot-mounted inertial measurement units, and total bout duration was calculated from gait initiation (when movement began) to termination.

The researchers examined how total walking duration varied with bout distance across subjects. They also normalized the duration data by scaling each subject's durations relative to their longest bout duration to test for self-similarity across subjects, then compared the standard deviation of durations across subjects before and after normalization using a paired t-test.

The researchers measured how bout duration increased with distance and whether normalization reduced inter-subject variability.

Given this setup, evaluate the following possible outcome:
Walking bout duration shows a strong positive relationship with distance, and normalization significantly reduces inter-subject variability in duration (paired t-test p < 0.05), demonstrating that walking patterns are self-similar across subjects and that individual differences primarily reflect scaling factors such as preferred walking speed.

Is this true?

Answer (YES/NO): YES